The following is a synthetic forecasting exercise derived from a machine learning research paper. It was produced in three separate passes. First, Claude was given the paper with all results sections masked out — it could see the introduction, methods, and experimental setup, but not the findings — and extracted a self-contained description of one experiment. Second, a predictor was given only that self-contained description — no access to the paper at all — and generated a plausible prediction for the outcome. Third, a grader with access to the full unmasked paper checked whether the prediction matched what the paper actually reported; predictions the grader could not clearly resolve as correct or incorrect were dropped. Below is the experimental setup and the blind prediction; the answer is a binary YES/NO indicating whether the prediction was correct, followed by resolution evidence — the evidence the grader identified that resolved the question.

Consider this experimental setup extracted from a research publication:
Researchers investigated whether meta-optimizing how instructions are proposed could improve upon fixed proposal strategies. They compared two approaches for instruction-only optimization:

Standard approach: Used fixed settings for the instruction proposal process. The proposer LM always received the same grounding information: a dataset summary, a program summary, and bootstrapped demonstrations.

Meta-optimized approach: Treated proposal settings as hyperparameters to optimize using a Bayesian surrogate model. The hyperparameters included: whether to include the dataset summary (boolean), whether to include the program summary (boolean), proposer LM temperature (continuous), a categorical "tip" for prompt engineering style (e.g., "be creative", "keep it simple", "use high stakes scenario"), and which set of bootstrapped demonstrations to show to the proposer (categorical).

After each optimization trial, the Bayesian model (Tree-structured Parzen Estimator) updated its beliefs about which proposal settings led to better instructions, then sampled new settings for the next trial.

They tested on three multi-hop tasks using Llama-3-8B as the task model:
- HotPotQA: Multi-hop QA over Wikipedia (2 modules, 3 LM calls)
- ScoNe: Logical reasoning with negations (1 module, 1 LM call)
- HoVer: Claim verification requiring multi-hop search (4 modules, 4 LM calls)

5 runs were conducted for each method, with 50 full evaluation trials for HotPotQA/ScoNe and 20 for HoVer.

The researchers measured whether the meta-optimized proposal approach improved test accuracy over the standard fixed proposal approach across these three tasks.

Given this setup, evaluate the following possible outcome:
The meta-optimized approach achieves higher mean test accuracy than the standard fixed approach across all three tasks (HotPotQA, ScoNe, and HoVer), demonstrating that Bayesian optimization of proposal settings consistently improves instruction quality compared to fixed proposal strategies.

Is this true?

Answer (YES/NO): NO